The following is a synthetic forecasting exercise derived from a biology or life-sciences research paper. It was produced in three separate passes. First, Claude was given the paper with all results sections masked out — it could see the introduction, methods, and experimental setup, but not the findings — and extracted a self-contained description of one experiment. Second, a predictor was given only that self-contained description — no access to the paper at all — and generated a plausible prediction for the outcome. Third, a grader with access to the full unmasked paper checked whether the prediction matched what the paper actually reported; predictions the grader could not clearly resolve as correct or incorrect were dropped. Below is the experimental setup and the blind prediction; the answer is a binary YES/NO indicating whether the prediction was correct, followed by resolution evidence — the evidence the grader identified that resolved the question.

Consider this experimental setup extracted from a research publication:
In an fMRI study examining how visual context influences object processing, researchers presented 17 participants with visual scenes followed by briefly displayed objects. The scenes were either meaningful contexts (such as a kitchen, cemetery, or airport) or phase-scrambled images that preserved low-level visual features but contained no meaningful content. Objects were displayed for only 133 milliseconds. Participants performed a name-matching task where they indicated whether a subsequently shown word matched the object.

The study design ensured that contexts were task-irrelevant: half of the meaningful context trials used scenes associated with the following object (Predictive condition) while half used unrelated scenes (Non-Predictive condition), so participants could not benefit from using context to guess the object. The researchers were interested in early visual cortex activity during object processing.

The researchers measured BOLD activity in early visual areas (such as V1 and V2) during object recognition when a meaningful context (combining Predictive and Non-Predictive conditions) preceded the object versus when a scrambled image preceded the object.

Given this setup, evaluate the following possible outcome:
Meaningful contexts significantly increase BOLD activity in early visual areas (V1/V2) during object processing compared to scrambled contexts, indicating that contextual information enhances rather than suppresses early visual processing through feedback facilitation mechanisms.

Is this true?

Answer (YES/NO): NO